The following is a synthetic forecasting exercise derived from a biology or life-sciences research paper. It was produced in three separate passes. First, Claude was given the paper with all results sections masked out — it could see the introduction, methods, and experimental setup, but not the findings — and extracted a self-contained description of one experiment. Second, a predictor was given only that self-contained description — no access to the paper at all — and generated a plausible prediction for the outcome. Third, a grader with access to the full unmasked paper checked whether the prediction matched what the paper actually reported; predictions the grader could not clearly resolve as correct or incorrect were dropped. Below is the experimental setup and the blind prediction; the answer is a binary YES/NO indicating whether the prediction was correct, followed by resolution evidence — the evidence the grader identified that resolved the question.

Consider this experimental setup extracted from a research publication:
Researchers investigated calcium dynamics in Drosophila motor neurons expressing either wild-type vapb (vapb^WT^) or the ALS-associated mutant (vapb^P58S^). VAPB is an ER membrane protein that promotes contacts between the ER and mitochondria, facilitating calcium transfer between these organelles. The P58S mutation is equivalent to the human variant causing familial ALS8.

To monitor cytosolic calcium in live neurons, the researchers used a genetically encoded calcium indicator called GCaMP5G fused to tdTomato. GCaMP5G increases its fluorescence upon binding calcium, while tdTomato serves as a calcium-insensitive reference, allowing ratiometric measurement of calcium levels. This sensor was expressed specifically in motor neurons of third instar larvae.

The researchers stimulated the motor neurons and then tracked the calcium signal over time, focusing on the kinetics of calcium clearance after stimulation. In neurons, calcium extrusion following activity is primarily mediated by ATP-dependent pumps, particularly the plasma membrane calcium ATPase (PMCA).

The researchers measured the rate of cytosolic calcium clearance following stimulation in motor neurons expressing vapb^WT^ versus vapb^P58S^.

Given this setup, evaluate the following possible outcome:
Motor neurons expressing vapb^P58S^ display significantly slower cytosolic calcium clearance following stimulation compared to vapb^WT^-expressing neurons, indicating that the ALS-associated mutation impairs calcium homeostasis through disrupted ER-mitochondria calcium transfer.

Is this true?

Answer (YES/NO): YES